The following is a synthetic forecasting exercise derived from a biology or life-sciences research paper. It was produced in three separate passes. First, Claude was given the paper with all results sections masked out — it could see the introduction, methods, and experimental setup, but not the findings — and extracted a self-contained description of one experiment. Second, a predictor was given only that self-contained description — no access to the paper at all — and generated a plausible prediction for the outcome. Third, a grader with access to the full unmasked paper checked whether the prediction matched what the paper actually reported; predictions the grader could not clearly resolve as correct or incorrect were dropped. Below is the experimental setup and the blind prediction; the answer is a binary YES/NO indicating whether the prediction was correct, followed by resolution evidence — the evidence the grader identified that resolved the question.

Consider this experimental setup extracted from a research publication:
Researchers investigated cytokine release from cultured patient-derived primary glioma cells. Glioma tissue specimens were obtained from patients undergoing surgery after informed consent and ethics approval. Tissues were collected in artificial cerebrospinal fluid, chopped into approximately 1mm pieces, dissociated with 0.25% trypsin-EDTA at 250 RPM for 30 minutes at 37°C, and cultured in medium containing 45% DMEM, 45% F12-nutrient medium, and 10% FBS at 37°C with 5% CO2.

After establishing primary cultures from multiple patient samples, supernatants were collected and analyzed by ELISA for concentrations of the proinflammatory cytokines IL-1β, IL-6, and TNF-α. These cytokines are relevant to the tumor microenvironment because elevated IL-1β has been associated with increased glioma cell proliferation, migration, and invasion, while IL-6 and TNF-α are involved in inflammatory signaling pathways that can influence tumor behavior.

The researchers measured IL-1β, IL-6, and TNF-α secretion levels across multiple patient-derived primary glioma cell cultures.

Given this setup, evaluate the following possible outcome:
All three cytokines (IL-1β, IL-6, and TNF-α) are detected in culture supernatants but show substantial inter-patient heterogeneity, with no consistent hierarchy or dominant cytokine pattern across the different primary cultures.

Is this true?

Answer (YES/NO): YES